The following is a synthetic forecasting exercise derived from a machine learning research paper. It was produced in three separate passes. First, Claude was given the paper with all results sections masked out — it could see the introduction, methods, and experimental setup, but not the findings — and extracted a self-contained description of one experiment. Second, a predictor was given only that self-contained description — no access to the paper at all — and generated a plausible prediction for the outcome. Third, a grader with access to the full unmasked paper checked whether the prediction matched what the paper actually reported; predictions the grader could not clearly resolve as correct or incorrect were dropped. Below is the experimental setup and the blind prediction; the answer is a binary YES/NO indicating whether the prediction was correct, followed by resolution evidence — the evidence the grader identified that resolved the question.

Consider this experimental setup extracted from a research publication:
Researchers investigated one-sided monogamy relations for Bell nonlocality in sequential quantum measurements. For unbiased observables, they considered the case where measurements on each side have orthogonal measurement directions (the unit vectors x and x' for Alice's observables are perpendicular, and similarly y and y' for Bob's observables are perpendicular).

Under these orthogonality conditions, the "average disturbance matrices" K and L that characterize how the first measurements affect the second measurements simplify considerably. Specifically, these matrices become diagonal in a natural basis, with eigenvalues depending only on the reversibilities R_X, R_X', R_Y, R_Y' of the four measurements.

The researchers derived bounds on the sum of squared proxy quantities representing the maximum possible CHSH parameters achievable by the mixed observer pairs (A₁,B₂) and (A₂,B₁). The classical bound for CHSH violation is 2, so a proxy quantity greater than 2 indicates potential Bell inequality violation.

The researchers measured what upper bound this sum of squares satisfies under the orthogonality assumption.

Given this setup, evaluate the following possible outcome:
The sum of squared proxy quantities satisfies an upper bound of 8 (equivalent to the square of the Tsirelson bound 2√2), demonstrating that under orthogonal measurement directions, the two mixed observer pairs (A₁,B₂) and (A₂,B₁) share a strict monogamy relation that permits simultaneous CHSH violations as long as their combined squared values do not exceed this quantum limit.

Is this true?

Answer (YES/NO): NO